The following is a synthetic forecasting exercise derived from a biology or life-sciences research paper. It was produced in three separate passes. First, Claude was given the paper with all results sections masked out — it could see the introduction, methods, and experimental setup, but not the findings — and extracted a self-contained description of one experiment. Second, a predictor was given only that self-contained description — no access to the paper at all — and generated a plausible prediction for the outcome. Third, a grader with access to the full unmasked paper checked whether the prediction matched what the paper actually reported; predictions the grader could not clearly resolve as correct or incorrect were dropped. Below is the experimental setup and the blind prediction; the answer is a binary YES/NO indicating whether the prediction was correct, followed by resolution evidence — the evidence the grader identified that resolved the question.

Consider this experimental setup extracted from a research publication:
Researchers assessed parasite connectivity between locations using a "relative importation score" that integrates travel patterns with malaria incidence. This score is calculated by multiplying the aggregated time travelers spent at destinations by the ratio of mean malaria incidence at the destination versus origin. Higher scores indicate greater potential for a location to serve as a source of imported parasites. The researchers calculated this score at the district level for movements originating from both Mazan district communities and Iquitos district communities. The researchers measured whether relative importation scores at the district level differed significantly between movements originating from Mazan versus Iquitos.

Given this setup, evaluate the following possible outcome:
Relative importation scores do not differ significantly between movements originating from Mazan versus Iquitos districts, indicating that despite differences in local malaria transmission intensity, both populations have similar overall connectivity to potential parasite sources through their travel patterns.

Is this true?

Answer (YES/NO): YES